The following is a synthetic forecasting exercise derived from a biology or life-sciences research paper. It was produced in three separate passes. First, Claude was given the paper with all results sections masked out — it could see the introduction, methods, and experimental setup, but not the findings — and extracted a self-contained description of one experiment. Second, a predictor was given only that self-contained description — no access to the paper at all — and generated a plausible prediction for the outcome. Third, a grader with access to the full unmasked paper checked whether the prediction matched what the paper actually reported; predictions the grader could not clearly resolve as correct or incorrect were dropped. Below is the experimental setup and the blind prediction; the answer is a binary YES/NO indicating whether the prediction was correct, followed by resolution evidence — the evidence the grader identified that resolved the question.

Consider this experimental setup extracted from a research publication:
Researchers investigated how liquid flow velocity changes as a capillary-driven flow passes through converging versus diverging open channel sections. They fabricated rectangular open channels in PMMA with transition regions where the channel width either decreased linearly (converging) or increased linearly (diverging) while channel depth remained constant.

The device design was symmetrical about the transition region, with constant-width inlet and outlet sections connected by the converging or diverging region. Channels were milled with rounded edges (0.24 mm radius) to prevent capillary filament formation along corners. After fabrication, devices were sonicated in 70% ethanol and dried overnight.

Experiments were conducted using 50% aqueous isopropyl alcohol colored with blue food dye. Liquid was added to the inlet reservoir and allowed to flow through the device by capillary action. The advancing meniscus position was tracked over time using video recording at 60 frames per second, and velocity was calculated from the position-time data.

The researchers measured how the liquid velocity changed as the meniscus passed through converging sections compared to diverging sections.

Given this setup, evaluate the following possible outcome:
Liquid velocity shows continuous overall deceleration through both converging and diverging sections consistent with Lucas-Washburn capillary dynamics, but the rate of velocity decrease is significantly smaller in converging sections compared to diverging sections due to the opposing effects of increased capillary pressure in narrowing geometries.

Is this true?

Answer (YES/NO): NO